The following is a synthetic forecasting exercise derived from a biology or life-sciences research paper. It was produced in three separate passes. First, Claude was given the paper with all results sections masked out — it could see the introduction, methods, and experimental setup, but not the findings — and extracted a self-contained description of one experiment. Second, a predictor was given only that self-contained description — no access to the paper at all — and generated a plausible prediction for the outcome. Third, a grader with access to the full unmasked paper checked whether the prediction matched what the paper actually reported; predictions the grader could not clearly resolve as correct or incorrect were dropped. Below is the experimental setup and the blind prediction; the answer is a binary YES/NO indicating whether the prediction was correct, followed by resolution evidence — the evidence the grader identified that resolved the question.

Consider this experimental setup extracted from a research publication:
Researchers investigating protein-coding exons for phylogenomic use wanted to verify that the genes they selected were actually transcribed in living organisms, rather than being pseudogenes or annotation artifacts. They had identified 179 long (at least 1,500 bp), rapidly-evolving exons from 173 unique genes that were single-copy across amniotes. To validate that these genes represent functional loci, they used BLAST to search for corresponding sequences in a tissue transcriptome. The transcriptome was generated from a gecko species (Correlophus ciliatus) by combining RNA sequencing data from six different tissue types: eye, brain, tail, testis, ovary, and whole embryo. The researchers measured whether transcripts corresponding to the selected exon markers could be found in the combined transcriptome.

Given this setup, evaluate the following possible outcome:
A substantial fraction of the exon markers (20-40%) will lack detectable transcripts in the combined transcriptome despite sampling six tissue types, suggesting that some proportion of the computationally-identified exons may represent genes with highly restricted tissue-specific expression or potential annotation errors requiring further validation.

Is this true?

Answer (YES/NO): NO